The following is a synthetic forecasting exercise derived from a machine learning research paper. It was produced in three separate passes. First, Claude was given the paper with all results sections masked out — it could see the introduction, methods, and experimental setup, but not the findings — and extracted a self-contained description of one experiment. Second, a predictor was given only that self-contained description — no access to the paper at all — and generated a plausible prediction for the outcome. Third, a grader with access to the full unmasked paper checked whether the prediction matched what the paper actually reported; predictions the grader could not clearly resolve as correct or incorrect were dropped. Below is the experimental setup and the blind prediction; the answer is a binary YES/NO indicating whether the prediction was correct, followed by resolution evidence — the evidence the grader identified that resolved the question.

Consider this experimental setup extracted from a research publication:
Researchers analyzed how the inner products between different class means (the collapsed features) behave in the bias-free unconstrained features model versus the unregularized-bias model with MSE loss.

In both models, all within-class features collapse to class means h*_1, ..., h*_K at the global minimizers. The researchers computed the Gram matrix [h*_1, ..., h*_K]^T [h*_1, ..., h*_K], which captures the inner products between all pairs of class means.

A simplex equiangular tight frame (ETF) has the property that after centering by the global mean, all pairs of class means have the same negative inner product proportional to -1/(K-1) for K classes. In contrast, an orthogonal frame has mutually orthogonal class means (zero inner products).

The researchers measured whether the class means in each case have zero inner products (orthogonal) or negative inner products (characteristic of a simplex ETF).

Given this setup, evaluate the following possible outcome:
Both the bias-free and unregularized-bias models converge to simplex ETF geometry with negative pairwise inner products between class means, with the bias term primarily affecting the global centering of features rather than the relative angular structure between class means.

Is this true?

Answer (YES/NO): NO